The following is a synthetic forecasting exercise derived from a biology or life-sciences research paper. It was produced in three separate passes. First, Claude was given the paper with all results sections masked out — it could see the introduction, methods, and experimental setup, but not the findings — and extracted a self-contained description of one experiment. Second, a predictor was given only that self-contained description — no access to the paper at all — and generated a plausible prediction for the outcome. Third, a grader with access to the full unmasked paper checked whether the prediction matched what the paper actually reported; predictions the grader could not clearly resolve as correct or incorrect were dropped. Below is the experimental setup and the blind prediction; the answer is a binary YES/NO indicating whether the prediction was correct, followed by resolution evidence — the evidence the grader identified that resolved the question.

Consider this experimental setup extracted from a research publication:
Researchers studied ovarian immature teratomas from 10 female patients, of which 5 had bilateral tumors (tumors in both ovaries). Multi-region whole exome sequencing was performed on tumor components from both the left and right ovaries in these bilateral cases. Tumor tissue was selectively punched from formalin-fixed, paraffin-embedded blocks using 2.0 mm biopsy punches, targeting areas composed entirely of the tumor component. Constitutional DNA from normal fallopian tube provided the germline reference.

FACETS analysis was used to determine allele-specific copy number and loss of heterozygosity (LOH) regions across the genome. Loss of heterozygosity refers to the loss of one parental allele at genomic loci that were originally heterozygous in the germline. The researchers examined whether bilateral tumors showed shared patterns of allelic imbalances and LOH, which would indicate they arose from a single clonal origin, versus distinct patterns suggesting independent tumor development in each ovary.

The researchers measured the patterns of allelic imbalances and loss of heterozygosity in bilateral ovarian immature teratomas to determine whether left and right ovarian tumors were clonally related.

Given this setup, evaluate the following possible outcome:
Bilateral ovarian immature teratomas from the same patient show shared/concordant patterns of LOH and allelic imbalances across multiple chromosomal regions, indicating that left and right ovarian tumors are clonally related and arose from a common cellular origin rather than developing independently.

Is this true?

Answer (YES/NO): NO